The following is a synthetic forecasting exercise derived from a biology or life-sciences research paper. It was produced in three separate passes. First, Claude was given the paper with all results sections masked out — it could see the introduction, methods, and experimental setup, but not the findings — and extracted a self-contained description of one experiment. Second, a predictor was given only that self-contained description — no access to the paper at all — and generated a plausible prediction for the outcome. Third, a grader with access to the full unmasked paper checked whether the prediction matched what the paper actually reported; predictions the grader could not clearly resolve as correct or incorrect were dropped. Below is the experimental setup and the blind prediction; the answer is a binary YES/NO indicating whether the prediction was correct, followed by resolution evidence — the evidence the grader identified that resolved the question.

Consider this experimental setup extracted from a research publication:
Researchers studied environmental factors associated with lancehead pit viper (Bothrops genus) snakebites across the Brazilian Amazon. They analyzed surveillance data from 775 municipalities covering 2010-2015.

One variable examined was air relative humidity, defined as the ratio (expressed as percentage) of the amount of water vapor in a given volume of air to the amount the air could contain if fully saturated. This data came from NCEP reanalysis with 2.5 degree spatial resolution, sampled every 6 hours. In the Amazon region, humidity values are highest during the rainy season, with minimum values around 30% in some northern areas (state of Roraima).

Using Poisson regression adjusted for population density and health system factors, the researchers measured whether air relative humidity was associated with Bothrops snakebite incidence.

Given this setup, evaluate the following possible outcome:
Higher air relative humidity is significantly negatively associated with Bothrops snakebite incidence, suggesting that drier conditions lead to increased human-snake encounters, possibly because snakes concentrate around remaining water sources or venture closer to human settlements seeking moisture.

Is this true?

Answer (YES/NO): YES